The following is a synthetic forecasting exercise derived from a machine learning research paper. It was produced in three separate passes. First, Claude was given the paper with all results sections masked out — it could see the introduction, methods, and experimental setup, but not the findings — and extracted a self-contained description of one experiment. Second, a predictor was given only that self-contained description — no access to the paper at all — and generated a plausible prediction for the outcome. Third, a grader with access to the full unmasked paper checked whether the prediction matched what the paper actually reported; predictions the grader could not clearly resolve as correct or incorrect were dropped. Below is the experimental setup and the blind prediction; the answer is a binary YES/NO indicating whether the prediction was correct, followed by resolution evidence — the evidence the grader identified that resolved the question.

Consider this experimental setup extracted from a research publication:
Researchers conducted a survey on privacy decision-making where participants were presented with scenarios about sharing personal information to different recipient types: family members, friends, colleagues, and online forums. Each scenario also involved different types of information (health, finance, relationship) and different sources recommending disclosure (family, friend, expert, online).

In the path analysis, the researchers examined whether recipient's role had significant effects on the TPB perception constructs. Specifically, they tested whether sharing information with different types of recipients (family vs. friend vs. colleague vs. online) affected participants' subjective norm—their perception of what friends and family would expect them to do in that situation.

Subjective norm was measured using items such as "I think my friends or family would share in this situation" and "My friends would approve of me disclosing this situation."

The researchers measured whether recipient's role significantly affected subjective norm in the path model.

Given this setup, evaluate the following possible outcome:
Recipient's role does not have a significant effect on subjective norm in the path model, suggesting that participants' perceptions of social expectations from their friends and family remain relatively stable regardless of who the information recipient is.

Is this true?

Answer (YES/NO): NO